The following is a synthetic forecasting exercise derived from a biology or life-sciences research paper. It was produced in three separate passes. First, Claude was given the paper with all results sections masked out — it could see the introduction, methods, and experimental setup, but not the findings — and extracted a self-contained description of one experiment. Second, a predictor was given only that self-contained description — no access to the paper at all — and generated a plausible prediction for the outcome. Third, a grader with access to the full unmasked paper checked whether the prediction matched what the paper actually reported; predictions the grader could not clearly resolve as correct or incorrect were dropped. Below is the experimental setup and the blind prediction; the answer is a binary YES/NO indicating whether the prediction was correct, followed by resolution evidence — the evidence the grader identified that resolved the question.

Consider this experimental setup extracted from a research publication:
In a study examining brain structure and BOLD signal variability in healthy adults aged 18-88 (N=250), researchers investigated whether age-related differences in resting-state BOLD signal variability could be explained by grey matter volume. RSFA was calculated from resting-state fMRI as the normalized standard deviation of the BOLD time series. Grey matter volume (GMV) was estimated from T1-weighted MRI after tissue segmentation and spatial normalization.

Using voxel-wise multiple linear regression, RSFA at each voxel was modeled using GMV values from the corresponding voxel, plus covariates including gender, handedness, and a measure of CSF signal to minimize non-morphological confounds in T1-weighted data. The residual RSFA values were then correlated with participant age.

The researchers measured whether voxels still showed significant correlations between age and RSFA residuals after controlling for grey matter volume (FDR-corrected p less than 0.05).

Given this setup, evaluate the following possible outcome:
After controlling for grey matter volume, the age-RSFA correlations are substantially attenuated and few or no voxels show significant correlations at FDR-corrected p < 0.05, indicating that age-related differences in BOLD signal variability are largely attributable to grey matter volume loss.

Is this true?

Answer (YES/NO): NO